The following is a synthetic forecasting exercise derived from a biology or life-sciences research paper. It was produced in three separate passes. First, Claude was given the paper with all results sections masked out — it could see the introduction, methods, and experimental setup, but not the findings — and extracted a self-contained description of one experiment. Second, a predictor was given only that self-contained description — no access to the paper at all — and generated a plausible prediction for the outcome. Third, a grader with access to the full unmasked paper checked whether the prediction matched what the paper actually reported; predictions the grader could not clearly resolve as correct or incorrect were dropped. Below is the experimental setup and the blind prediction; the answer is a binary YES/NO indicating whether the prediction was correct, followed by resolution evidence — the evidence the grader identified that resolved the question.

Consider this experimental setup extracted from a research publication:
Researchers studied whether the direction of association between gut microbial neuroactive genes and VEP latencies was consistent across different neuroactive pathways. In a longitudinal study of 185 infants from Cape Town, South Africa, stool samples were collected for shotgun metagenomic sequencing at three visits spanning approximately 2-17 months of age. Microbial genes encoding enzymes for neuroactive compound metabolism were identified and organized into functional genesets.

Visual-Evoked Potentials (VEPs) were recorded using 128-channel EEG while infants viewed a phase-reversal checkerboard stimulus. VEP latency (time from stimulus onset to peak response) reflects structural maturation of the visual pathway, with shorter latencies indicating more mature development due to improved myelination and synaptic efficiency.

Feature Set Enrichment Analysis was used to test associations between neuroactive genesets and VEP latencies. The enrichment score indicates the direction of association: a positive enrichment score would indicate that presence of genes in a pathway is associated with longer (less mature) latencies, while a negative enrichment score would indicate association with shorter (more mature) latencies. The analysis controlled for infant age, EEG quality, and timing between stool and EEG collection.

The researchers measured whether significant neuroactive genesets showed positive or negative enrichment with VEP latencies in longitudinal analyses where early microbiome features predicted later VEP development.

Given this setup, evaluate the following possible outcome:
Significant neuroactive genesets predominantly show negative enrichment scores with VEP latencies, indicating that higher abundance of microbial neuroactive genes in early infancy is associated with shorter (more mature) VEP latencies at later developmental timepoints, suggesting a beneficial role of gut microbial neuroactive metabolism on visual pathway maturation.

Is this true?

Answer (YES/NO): NO